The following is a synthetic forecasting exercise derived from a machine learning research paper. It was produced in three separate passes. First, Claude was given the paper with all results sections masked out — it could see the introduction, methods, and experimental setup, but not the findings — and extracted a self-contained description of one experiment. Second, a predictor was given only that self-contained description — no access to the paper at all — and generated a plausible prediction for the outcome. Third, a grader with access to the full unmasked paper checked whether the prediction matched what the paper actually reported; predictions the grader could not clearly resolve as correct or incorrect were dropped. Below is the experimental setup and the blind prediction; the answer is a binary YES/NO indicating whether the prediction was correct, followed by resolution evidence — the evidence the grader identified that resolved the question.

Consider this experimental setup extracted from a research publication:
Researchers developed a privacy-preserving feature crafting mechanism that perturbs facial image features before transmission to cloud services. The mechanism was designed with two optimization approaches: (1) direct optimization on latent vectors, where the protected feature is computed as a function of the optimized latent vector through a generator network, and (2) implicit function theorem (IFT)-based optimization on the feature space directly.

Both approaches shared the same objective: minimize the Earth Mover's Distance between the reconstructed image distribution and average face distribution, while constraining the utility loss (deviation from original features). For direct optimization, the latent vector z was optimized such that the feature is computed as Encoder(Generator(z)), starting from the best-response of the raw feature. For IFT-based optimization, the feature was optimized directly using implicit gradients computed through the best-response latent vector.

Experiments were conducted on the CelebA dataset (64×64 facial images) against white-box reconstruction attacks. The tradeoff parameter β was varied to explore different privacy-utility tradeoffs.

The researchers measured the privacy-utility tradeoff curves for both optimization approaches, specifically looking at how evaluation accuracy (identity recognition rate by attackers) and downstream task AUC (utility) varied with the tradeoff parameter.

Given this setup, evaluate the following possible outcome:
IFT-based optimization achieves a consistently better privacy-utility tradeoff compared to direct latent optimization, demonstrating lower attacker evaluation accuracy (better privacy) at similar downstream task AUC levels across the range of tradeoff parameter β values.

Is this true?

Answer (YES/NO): YES